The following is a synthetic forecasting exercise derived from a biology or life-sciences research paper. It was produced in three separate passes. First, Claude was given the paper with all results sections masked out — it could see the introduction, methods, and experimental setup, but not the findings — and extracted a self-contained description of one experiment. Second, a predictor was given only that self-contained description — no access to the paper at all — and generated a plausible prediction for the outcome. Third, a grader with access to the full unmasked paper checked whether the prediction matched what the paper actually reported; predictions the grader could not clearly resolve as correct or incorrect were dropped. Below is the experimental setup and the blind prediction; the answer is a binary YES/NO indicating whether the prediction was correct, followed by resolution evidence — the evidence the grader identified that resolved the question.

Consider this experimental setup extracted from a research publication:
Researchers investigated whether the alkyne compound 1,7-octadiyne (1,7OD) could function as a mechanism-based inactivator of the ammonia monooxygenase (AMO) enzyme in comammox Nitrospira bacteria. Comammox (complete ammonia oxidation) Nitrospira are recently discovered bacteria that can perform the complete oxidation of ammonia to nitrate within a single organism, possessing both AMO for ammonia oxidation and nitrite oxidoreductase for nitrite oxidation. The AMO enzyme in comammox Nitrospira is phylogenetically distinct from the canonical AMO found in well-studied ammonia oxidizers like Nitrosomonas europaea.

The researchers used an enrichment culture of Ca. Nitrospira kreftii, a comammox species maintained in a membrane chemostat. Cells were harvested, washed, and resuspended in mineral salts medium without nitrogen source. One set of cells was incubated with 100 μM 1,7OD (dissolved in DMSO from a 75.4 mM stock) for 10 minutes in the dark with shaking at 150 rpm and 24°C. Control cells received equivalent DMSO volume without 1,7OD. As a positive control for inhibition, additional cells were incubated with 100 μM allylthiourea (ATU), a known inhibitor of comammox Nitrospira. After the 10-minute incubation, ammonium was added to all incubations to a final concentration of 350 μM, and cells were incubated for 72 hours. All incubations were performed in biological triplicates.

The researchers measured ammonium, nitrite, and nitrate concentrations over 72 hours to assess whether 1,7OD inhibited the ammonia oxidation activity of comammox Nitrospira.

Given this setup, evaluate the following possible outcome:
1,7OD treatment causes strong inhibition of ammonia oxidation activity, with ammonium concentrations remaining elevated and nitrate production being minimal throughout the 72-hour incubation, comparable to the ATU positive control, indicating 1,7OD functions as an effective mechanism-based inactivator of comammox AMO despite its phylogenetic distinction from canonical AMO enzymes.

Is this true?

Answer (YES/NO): YES